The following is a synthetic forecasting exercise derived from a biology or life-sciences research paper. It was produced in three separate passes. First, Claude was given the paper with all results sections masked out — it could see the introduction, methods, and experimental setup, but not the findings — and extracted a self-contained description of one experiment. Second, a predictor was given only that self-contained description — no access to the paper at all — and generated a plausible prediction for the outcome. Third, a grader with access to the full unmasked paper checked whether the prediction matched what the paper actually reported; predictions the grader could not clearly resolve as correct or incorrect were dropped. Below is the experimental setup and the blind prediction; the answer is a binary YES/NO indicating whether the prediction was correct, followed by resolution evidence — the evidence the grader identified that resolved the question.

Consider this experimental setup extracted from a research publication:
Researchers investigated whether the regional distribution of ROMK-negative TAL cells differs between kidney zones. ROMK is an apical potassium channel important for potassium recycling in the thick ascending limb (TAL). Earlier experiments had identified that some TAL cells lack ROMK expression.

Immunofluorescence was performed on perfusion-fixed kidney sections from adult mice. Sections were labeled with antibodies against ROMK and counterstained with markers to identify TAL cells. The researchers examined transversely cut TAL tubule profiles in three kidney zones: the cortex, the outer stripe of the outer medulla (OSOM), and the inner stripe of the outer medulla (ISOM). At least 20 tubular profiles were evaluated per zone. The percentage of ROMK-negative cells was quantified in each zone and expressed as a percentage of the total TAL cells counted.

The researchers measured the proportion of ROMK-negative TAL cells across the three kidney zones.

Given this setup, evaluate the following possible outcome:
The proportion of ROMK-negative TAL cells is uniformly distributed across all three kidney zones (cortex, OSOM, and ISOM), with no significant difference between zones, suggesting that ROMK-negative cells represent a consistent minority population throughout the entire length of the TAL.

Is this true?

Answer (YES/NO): NO